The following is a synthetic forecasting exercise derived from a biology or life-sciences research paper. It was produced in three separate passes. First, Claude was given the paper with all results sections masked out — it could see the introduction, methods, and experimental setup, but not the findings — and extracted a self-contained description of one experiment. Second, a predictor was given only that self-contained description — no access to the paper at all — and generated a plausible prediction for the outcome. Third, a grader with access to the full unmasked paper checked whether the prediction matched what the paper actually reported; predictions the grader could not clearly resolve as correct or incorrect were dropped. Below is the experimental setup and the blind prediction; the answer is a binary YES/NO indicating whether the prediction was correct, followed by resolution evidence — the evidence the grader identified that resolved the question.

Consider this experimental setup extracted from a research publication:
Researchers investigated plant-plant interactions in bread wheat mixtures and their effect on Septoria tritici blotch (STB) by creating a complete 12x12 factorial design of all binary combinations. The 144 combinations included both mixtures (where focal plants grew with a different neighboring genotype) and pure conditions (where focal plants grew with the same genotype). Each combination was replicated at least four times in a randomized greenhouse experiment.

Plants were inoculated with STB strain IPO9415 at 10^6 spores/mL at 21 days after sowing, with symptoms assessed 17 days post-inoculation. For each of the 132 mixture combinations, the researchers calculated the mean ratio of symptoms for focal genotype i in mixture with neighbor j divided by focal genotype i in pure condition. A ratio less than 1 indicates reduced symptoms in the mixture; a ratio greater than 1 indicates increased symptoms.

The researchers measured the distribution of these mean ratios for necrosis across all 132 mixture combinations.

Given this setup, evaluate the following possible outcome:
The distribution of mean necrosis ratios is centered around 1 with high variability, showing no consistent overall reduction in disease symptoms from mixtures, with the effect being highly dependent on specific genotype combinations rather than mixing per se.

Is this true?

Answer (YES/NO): NO